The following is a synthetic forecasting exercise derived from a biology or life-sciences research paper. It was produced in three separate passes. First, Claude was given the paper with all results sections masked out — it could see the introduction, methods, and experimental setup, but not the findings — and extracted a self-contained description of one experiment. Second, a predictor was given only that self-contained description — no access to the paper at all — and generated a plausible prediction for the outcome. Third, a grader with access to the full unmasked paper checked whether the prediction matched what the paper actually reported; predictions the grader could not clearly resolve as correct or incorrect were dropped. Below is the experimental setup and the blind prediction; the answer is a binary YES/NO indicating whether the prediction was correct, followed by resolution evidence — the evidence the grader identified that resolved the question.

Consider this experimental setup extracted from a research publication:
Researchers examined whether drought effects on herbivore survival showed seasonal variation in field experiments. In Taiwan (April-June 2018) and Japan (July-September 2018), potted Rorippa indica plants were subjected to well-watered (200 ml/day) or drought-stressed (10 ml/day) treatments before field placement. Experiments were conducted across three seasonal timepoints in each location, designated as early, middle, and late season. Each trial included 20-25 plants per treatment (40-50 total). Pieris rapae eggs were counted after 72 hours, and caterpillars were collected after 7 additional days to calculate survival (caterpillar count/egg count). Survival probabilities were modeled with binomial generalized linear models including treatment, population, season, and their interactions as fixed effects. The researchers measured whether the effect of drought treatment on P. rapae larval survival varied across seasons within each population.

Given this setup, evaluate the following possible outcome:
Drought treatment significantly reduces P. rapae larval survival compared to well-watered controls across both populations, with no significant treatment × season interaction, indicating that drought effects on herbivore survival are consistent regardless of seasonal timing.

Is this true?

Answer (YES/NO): NO